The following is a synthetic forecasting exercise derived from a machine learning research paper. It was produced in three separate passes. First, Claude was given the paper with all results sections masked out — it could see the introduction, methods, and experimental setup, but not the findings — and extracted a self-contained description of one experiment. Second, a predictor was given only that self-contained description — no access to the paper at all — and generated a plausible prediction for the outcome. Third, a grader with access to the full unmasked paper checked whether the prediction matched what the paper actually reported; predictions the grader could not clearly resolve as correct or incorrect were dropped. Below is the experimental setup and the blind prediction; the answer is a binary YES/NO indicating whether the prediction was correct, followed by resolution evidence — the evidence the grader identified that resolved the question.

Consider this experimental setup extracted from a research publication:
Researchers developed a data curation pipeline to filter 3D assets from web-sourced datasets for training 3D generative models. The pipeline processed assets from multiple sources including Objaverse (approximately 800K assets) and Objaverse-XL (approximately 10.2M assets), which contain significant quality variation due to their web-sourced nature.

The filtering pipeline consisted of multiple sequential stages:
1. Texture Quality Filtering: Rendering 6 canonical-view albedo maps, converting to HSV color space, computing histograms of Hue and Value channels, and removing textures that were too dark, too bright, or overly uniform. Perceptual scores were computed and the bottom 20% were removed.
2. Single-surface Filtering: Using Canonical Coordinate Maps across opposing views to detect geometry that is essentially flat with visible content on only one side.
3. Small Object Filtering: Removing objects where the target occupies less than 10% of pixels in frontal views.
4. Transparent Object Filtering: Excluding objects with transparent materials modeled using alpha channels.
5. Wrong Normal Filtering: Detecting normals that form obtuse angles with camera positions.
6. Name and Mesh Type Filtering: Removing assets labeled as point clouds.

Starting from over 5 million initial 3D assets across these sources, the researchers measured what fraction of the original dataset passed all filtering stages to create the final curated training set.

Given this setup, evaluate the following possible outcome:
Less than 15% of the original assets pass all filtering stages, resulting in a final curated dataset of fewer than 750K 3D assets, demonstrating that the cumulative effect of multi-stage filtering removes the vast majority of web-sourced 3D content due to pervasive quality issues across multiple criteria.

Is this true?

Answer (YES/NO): NO